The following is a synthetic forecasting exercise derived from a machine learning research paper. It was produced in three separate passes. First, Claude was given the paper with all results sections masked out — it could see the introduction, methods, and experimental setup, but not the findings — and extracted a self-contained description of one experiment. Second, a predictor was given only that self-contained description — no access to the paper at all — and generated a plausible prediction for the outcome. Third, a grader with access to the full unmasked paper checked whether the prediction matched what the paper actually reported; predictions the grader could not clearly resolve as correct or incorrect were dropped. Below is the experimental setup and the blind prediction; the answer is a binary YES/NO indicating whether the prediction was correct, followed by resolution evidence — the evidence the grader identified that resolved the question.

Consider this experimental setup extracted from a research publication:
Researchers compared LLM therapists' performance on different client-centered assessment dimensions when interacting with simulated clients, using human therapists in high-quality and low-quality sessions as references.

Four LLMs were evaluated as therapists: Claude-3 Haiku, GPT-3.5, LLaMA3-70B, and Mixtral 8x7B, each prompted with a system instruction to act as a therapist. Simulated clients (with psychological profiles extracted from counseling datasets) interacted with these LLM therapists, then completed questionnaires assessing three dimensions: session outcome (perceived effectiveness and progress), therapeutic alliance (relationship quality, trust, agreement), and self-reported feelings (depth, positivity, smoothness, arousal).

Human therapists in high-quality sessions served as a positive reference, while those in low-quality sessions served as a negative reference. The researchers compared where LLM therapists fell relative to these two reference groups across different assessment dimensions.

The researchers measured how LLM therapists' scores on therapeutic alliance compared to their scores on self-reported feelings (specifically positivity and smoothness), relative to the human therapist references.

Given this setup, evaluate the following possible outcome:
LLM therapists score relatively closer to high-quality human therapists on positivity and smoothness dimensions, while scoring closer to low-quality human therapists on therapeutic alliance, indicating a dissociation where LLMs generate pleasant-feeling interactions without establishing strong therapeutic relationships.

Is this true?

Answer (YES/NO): NO